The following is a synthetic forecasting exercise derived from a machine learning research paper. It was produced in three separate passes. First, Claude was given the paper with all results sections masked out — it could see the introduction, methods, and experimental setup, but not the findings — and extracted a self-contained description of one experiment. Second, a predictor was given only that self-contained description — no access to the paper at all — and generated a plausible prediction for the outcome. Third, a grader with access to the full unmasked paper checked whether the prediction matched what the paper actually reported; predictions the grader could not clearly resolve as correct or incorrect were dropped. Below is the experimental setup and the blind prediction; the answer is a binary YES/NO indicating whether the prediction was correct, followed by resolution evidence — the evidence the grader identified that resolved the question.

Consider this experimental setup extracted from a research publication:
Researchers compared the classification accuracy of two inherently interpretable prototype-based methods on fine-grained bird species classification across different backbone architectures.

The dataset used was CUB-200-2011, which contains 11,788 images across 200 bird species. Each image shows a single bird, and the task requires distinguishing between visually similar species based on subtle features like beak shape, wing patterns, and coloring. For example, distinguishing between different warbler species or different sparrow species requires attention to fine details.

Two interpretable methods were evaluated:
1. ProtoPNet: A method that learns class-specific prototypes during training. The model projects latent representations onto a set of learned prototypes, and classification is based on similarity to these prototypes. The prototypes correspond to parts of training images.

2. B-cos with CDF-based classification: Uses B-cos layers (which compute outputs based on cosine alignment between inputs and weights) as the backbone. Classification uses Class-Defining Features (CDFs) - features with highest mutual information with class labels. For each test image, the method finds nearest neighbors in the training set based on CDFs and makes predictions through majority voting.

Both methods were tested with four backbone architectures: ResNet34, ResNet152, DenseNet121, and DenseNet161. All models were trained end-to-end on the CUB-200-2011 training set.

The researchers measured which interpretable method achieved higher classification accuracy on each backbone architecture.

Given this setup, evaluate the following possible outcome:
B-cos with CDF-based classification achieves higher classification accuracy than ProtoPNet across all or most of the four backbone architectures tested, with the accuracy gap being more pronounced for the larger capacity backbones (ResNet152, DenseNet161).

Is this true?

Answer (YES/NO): NO